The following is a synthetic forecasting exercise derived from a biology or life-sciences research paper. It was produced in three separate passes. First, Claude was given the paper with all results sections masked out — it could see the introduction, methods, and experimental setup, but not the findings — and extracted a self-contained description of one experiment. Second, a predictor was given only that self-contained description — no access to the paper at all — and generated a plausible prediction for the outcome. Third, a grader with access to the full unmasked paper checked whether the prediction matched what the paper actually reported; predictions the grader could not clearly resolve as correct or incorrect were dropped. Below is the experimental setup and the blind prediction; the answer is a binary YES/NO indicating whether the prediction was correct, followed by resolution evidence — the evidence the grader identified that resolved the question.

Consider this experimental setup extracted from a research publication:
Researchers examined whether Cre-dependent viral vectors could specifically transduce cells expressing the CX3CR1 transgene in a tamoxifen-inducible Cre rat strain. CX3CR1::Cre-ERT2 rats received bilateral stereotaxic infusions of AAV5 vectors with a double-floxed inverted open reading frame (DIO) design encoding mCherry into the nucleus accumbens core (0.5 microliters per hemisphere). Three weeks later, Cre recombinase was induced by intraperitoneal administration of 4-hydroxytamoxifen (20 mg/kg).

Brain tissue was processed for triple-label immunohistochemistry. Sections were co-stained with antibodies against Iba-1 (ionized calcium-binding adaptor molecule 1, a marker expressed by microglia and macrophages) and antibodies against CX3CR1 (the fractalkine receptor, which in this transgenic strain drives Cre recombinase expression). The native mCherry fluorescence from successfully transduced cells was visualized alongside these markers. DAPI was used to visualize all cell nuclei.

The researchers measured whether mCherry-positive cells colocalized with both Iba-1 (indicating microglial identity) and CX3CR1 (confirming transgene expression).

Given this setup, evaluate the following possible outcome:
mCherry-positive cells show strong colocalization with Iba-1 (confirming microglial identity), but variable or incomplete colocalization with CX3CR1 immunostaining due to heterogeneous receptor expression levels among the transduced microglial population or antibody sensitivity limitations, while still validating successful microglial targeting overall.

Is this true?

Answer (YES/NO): NO